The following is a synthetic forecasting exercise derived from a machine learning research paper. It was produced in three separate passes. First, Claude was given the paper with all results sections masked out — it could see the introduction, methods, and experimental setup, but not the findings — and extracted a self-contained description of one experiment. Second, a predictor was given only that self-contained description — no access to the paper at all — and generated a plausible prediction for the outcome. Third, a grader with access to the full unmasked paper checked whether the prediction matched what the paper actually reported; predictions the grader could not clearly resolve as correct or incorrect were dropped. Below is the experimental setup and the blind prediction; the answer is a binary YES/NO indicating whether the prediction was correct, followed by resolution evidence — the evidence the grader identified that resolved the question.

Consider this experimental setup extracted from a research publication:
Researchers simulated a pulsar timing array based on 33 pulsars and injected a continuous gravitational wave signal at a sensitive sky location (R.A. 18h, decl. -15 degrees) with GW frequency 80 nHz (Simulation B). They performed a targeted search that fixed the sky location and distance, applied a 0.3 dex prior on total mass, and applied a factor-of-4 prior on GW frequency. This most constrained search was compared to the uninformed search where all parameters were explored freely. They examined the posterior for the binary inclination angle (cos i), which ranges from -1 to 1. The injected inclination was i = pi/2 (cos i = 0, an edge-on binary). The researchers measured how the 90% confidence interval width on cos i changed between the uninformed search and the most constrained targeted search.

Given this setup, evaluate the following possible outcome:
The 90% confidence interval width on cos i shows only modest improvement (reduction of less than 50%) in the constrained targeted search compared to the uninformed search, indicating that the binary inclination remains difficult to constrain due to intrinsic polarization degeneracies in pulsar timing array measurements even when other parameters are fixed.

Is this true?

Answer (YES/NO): YES